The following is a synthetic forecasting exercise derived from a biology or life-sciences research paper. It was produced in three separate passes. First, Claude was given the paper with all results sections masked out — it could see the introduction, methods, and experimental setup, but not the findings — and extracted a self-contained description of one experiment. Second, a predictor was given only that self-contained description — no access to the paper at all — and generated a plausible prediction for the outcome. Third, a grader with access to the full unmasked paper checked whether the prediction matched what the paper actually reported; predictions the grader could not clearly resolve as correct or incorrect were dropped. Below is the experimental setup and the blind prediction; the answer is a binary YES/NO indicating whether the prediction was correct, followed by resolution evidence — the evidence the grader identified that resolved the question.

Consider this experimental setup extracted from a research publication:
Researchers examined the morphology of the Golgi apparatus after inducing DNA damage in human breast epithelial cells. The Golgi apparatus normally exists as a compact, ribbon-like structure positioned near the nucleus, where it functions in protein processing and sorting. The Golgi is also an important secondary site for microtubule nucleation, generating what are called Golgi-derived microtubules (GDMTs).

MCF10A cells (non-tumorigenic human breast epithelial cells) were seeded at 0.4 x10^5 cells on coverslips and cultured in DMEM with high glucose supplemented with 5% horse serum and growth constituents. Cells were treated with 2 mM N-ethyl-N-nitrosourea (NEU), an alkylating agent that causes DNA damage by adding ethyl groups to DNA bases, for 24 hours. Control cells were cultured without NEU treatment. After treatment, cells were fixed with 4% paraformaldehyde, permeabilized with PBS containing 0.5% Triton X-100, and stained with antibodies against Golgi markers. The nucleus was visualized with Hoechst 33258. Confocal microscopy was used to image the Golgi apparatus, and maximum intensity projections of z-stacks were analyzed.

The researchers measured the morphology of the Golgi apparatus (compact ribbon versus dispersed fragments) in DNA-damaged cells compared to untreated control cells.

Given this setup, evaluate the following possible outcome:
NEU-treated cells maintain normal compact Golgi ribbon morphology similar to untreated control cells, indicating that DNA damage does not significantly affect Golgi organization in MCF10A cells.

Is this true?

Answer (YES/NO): NO